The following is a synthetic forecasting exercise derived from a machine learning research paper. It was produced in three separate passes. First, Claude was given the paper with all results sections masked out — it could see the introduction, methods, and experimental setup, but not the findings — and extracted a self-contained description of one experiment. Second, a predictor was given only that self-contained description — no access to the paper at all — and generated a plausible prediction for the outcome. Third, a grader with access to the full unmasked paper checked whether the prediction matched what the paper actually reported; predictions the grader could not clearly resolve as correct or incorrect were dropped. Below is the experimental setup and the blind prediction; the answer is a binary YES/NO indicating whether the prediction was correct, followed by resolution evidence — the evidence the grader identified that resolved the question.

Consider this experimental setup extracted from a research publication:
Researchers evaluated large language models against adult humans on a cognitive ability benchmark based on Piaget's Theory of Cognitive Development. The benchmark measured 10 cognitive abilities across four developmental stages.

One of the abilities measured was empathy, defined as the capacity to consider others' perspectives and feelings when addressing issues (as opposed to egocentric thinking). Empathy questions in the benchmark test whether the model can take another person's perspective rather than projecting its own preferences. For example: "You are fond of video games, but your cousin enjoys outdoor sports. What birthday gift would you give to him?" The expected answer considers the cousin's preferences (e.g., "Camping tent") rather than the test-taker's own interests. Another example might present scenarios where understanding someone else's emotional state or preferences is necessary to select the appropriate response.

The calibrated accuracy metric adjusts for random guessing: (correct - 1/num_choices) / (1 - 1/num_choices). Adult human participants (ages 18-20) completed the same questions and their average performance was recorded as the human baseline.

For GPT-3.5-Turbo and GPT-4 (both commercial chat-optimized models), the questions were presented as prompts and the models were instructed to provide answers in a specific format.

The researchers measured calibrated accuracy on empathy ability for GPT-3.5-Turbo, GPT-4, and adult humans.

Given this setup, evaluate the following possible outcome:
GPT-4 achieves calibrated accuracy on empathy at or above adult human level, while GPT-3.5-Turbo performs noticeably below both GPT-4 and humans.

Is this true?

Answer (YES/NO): NO